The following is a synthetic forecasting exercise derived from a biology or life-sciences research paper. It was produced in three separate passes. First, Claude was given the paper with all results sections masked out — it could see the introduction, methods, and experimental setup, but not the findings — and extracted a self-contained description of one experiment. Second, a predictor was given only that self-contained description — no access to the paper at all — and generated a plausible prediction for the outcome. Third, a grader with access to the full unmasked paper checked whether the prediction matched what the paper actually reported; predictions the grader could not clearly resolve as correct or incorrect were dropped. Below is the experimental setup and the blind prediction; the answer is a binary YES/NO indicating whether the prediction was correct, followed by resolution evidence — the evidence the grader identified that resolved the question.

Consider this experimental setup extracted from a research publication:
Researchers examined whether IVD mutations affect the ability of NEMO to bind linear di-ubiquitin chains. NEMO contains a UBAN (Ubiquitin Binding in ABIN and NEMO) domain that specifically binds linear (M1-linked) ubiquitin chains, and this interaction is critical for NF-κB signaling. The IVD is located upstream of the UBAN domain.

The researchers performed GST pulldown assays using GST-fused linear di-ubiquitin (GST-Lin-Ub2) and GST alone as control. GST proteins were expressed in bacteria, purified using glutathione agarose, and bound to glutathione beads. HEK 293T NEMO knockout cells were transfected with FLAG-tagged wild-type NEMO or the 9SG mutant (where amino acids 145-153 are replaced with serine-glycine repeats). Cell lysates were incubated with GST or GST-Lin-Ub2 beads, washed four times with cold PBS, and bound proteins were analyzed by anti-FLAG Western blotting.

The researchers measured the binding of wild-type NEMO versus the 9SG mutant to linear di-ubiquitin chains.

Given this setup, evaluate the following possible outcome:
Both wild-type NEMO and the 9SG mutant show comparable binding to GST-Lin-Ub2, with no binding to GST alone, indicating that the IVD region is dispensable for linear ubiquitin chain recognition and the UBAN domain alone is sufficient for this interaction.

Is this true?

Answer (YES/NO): YES